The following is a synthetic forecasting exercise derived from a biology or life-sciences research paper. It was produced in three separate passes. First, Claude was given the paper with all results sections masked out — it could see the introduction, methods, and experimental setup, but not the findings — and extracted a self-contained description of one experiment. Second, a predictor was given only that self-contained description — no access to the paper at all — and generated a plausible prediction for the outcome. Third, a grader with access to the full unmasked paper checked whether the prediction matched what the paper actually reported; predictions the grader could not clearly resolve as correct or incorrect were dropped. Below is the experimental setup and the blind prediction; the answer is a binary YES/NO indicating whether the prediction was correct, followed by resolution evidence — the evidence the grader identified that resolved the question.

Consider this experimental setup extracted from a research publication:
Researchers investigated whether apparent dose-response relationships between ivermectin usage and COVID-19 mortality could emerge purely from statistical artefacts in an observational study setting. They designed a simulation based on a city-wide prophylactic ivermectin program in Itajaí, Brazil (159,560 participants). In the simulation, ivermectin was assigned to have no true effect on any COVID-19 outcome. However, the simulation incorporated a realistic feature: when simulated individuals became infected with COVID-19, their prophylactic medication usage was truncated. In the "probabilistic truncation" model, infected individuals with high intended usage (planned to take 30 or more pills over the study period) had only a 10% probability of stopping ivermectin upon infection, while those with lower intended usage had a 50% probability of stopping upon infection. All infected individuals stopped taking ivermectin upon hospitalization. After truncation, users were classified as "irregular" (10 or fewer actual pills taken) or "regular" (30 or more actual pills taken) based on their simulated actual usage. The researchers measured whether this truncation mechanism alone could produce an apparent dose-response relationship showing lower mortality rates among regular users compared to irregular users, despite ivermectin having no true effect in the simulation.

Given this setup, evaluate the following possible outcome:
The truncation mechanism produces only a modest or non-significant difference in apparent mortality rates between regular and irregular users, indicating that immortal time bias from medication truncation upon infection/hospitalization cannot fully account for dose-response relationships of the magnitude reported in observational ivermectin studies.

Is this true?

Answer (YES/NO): NO